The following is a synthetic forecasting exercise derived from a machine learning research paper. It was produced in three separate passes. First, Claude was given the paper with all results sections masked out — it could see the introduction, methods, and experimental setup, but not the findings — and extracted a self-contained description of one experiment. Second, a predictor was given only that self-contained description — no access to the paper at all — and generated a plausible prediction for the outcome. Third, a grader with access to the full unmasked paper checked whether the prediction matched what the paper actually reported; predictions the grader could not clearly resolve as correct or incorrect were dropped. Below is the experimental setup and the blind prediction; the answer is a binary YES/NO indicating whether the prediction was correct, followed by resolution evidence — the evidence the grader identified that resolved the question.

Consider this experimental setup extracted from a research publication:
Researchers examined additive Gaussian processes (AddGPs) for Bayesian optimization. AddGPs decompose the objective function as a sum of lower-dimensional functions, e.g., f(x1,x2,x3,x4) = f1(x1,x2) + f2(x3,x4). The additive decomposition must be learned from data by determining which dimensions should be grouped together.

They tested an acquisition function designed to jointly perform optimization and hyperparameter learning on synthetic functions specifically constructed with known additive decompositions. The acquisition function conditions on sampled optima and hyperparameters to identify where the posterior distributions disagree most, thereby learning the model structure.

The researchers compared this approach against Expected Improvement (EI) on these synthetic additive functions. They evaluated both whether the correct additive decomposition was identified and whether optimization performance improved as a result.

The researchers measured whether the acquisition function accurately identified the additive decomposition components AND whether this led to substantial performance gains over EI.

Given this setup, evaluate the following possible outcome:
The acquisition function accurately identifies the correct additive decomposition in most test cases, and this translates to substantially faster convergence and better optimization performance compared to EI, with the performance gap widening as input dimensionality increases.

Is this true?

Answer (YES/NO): NO